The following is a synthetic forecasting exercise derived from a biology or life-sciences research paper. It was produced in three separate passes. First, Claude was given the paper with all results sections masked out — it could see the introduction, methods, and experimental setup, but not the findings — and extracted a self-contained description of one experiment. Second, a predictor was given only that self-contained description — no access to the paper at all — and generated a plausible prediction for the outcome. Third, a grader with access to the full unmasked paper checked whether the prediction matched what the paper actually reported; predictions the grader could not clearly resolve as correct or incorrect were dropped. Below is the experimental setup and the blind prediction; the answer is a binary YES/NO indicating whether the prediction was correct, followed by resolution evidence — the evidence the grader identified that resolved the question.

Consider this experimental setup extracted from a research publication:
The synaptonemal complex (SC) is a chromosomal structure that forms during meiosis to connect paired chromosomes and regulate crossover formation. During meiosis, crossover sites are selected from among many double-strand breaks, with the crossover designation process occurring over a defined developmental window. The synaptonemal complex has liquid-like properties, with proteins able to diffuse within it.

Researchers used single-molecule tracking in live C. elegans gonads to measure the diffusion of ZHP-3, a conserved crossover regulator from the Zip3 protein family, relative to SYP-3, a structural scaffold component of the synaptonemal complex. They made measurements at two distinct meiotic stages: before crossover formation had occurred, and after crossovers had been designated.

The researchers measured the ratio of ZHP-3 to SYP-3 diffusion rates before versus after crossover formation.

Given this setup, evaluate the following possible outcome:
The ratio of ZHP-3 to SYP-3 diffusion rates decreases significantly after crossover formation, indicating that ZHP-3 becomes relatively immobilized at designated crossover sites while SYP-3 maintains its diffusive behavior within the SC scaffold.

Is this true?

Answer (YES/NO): NO